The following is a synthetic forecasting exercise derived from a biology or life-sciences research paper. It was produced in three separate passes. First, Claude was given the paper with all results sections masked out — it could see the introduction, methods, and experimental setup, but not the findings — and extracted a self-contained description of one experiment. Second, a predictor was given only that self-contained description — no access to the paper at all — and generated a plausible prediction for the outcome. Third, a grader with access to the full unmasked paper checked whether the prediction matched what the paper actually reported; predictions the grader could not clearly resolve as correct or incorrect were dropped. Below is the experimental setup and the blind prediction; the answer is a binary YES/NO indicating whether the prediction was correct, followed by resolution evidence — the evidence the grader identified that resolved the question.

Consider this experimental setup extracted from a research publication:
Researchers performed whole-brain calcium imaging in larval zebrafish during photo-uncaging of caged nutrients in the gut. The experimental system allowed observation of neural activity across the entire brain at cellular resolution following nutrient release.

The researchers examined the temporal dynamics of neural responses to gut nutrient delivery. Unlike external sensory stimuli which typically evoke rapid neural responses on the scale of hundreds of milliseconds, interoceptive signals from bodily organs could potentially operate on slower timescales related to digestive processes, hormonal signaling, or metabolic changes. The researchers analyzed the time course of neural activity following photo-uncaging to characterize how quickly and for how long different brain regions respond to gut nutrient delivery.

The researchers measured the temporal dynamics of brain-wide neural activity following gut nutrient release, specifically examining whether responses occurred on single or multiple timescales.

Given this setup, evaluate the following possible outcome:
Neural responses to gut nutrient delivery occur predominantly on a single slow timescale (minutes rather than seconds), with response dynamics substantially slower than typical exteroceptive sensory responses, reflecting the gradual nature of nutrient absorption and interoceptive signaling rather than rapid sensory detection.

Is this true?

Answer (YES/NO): NO